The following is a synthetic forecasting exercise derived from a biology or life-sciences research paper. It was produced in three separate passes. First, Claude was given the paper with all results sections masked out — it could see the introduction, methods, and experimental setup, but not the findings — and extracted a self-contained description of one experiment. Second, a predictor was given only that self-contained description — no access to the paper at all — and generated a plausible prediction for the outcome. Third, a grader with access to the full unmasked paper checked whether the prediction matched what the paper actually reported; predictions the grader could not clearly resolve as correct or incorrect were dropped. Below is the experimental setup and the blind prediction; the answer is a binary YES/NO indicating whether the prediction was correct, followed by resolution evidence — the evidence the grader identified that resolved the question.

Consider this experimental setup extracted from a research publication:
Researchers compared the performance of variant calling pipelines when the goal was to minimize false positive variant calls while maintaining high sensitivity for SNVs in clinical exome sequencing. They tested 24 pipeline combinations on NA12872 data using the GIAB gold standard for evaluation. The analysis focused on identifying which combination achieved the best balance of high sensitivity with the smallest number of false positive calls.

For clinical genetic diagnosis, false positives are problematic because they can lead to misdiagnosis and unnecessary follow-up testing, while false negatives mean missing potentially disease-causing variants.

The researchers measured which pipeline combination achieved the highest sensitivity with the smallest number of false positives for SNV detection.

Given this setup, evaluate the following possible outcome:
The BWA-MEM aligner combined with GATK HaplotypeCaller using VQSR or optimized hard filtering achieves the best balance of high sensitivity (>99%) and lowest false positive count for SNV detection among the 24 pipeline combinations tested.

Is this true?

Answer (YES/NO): NO